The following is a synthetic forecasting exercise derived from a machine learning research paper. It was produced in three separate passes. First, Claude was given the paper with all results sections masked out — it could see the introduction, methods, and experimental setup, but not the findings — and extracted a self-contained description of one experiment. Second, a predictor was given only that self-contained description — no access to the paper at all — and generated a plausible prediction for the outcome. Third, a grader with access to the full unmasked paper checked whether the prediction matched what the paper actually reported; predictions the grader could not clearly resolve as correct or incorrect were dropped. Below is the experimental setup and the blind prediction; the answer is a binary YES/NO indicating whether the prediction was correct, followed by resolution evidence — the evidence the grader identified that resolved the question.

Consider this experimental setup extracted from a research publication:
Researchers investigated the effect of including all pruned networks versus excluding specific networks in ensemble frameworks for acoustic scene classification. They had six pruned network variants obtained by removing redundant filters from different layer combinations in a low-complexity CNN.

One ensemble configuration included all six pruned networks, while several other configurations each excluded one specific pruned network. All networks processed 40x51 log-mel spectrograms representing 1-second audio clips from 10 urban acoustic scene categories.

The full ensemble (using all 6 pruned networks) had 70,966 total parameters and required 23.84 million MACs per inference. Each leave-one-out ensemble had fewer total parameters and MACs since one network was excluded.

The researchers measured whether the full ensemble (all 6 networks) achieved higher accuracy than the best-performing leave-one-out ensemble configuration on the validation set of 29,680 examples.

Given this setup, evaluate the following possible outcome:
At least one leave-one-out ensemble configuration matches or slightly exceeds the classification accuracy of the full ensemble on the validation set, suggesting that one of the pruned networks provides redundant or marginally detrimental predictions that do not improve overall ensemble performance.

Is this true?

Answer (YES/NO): YES